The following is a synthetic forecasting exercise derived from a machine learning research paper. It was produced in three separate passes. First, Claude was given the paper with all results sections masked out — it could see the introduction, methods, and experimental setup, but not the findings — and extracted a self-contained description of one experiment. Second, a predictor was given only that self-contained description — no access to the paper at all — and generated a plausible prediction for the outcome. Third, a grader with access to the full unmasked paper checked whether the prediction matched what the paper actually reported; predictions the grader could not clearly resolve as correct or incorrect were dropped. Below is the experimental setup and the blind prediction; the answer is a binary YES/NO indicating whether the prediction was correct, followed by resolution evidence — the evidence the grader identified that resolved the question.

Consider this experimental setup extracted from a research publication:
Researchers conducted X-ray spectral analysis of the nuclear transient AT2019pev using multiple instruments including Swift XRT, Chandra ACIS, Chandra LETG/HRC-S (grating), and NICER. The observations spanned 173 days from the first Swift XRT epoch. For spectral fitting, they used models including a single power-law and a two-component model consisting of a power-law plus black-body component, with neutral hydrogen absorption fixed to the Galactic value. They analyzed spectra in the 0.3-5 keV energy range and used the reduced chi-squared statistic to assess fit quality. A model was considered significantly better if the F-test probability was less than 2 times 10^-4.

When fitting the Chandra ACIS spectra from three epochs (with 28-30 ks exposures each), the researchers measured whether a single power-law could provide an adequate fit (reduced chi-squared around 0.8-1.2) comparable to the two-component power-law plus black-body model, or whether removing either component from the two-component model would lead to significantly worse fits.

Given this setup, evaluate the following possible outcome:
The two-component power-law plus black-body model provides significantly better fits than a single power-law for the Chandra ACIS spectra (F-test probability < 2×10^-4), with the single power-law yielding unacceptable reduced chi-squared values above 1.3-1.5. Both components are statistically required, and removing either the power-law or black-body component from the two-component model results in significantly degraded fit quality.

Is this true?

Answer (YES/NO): YES